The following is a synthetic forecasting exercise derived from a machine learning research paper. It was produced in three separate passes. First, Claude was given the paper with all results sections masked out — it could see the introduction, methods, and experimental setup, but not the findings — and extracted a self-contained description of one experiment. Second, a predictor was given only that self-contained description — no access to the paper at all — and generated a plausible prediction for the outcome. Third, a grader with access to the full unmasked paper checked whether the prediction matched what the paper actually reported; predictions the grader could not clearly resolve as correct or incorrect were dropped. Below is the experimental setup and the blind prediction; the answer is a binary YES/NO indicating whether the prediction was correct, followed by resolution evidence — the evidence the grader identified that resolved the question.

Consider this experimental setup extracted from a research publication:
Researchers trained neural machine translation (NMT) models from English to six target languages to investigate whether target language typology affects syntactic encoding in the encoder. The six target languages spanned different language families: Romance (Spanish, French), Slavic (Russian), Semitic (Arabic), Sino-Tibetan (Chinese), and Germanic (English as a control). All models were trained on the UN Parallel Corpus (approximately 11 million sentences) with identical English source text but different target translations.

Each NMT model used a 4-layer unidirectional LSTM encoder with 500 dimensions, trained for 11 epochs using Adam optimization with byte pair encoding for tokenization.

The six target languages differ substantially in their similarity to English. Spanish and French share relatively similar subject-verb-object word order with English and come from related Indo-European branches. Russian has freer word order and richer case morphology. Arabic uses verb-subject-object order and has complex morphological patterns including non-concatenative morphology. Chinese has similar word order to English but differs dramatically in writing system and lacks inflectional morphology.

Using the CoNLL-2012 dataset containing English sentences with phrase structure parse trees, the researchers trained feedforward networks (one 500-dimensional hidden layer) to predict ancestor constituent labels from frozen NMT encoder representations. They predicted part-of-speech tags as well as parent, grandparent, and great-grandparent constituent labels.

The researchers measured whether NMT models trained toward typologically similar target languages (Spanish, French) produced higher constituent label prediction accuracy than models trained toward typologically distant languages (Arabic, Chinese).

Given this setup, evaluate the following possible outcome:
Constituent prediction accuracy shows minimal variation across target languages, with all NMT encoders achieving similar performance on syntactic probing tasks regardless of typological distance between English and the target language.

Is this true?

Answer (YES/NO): YES